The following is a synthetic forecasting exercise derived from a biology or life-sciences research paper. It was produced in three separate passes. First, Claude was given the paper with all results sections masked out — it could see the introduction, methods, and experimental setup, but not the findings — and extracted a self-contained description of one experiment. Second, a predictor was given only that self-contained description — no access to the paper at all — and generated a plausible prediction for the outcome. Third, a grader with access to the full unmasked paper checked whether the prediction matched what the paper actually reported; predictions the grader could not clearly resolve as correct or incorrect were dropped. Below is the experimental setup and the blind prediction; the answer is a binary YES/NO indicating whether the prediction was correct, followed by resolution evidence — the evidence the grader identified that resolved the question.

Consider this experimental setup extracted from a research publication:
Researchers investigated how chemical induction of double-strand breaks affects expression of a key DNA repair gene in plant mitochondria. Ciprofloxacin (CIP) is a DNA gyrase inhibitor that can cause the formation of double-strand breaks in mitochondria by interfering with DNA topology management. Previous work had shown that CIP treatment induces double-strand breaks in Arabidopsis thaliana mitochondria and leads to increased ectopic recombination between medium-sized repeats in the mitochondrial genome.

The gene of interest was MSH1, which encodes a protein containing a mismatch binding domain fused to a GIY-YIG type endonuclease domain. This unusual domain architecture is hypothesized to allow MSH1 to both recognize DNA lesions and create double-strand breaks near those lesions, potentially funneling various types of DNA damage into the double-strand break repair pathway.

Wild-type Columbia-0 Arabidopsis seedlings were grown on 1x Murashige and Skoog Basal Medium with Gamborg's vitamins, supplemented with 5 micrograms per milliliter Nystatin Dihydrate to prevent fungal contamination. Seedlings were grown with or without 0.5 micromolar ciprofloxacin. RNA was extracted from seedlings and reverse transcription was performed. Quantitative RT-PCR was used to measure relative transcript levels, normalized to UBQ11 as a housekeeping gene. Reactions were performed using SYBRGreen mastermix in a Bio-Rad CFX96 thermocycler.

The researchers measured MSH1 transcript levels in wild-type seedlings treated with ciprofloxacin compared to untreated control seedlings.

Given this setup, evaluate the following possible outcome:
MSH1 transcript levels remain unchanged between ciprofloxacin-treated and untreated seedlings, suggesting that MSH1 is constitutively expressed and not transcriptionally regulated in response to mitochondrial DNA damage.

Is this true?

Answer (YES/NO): NO